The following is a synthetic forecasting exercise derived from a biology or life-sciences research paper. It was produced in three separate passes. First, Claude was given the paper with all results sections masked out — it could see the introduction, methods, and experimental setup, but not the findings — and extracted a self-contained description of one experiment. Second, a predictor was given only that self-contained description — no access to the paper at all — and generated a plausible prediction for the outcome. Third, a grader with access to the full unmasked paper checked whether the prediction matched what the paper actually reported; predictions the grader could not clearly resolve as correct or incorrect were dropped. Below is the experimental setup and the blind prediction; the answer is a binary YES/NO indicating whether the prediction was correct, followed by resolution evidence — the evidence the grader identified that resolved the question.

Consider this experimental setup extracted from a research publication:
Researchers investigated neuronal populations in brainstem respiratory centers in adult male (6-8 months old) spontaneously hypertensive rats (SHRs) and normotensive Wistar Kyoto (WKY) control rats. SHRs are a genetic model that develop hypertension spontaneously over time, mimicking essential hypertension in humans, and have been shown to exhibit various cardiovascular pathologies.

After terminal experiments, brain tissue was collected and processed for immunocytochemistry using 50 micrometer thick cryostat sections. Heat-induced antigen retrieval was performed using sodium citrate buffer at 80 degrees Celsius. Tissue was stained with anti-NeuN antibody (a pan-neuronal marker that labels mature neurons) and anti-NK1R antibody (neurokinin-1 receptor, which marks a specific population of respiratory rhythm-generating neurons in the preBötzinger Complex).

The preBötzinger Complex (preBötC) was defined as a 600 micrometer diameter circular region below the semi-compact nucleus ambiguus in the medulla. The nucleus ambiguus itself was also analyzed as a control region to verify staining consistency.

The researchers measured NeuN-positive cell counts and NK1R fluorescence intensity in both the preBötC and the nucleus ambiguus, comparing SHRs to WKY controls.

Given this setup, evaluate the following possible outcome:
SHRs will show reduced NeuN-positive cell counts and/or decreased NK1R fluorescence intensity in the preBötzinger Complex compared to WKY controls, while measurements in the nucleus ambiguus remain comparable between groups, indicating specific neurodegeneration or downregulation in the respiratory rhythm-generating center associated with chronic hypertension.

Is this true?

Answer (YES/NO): YES